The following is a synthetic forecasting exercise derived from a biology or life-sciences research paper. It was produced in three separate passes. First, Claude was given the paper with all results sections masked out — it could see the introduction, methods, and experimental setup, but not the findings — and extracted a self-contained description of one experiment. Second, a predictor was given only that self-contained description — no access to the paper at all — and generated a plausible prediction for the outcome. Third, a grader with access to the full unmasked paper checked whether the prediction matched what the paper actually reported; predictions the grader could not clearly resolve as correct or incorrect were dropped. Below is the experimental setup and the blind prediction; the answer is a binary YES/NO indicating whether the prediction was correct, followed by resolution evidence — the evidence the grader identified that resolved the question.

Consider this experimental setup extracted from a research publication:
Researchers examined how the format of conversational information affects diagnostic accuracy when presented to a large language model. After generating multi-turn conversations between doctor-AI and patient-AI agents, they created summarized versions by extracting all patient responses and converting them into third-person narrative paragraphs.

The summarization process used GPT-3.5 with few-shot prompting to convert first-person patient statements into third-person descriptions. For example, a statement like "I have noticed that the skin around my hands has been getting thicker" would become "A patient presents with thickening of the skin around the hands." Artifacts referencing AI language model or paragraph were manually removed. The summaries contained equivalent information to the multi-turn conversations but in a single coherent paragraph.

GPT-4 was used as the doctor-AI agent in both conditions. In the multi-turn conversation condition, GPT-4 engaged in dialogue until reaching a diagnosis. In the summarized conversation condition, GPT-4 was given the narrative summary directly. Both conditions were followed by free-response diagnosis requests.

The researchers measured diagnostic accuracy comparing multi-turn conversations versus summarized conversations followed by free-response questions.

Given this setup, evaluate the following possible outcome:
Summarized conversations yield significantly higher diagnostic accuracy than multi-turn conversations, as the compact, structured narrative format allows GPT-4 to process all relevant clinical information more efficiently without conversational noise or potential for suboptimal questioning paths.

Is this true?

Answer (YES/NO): YES